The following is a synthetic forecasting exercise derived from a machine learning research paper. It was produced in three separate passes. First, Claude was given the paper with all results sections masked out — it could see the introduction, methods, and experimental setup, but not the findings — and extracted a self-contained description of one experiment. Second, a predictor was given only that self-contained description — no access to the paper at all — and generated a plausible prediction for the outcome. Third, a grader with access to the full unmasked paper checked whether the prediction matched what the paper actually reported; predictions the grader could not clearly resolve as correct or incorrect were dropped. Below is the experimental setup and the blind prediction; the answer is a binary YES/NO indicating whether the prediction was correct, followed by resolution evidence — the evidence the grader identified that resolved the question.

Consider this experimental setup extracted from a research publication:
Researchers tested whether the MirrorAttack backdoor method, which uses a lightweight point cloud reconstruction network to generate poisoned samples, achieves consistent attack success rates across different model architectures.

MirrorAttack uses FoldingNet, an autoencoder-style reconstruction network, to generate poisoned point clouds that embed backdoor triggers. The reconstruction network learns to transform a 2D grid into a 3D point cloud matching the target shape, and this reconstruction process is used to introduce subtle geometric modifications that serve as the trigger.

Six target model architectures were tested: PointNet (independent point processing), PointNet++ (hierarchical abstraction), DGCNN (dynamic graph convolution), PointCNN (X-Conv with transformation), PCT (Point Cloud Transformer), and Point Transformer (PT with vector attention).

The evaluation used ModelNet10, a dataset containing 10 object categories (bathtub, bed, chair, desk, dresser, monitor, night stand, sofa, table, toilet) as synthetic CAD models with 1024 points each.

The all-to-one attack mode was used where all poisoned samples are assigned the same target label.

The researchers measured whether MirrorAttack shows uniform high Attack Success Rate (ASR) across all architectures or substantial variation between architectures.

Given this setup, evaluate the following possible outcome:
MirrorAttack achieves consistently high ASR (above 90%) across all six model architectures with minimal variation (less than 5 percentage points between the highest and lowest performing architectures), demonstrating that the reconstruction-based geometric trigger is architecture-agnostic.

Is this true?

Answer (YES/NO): NO